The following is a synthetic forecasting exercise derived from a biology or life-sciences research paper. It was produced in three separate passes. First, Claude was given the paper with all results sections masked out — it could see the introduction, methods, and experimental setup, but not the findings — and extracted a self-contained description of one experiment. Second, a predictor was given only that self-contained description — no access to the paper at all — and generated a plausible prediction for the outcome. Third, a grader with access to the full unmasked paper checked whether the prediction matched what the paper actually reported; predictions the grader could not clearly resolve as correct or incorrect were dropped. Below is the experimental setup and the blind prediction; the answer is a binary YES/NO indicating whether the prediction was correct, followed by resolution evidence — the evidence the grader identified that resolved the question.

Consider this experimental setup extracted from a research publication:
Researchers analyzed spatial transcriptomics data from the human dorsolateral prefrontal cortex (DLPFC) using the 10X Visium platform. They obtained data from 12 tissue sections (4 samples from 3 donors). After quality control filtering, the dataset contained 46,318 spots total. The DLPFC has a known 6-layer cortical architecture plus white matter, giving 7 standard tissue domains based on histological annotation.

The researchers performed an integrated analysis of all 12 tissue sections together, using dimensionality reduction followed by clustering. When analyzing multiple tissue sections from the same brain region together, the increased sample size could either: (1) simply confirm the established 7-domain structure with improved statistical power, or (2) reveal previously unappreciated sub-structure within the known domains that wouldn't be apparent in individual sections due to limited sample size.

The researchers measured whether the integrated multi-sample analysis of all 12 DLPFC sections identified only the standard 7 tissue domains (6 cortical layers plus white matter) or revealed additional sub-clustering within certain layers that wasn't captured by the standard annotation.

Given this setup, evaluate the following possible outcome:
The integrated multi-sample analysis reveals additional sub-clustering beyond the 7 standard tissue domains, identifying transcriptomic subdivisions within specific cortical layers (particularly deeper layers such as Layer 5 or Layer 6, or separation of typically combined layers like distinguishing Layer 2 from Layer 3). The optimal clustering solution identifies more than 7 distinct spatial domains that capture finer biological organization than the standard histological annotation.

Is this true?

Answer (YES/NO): NO